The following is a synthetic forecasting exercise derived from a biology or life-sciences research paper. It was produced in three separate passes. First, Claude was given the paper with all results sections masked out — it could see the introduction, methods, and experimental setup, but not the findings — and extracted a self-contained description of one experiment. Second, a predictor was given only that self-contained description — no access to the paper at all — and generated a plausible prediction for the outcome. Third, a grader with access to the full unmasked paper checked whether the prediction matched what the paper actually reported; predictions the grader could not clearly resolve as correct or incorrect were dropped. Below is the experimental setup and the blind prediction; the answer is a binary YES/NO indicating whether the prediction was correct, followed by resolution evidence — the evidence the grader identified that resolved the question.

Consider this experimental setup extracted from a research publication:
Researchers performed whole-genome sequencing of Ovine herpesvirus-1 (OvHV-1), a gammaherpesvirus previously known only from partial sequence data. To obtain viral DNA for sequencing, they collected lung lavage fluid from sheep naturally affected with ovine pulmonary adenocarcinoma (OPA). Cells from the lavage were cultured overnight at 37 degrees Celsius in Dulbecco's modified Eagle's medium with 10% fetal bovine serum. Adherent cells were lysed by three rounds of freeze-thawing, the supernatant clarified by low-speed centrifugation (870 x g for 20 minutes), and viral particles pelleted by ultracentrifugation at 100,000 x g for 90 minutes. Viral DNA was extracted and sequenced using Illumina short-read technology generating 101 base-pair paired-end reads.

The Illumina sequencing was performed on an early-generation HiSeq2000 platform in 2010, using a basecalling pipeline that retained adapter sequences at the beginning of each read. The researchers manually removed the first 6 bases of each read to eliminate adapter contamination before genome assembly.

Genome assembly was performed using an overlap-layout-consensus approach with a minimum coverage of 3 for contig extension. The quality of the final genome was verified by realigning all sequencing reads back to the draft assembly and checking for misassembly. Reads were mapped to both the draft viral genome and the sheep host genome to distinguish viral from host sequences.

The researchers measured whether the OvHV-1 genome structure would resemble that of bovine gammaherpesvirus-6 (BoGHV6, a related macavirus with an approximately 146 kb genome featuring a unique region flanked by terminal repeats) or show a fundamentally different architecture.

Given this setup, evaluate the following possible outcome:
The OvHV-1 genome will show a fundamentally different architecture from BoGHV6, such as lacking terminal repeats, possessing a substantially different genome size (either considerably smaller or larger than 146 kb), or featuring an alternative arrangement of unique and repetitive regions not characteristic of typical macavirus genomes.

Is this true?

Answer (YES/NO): NO